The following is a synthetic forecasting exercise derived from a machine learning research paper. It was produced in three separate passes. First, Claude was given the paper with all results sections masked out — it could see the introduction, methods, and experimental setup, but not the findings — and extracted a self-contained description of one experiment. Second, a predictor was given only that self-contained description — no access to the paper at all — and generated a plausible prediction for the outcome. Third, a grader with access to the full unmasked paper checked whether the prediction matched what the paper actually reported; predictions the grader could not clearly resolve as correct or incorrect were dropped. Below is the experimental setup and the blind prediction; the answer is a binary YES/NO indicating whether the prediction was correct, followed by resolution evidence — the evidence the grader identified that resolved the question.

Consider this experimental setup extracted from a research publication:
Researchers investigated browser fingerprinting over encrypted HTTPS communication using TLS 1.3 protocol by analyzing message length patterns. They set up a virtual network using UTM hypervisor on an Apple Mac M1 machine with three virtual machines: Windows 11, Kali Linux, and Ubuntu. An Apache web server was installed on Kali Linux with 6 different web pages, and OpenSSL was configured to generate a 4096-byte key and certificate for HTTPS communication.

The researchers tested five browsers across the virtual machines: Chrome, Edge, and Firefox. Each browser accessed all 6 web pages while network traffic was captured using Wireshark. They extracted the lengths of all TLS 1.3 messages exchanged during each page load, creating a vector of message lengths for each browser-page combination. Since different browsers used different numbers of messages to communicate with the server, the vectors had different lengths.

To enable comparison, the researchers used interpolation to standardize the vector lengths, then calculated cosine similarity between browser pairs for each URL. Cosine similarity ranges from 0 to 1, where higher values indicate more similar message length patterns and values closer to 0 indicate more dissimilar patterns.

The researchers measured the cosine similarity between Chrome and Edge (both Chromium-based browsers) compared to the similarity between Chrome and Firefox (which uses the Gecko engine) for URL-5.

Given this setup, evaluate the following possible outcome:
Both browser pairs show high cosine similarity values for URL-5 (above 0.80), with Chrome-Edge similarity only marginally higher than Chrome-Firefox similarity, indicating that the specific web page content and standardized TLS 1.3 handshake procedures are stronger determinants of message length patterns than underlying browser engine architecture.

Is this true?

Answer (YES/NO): NO